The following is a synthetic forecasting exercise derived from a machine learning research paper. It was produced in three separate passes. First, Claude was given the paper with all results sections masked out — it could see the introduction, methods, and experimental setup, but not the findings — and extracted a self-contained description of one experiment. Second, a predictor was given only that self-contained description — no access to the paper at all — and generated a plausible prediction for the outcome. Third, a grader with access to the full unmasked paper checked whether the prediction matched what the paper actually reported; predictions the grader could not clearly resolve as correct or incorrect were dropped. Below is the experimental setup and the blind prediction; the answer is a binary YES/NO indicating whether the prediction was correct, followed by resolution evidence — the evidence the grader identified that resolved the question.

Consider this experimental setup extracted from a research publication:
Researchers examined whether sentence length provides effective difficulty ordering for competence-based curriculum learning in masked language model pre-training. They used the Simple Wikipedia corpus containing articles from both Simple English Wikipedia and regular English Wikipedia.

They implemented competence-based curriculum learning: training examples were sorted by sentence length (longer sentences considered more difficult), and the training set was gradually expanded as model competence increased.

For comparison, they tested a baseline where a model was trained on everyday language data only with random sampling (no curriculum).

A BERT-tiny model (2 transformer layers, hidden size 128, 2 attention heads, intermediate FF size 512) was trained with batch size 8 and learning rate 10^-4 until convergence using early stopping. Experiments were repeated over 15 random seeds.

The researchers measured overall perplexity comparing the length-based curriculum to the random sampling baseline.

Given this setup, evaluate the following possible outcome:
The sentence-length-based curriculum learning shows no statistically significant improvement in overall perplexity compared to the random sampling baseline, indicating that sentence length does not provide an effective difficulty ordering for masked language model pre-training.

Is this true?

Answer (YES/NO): YES